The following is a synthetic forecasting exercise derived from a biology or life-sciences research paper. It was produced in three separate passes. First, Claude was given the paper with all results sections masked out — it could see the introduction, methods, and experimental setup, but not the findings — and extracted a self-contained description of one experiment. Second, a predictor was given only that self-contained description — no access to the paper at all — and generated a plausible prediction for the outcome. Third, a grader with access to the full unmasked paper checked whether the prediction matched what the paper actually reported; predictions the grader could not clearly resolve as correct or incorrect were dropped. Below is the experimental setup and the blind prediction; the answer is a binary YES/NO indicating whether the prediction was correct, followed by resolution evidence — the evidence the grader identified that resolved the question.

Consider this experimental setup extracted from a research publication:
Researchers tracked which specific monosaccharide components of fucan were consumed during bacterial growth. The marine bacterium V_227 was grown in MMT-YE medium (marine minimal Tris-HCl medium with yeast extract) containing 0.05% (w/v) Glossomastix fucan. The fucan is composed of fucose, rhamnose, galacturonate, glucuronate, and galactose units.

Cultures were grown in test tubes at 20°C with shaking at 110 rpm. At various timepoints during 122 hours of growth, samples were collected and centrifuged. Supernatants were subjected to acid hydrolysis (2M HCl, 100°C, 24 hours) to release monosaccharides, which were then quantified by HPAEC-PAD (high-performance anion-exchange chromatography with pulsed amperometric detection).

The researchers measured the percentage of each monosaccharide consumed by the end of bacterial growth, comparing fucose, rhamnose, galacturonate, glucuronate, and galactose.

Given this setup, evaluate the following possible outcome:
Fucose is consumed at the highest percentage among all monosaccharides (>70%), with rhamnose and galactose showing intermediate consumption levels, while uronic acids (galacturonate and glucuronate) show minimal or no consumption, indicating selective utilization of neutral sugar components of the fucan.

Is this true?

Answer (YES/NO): NO